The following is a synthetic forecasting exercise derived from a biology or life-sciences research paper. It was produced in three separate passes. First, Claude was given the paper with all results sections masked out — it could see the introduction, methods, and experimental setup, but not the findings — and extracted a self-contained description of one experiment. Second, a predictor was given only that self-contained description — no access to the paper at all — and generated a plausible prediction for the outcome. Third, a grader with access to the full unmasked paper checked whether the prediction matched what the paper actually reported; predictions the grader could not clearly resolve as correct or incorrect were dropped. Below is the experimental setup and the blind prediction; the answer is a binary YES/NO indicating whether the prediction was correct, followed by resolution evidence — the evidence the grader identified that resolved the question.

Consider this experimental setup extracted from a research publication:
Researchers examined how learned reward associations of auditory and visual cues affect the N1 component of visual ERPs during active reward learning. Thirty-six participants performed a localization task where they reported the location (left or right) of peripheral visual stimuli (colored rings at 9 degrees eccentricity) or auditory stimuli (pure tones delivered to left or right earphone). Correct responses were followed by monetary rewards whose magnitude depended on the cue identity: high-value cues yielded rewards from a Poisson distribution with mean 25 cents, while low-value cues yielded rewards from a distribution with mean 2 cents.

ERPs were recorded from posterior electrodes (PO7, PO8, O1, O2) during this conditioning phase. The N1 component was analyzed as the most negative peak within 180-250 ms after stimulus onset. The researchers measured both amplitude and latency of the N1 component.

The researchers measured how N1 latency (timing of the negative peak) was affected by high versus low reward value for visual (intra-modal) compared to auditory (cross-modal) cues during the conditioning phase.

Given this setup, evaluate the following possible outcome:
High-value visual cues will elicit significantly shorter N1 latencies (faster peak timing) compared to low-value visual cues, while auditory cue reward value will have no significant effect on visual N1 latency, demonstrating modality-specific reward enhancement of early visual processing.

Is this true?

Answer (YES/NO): YES